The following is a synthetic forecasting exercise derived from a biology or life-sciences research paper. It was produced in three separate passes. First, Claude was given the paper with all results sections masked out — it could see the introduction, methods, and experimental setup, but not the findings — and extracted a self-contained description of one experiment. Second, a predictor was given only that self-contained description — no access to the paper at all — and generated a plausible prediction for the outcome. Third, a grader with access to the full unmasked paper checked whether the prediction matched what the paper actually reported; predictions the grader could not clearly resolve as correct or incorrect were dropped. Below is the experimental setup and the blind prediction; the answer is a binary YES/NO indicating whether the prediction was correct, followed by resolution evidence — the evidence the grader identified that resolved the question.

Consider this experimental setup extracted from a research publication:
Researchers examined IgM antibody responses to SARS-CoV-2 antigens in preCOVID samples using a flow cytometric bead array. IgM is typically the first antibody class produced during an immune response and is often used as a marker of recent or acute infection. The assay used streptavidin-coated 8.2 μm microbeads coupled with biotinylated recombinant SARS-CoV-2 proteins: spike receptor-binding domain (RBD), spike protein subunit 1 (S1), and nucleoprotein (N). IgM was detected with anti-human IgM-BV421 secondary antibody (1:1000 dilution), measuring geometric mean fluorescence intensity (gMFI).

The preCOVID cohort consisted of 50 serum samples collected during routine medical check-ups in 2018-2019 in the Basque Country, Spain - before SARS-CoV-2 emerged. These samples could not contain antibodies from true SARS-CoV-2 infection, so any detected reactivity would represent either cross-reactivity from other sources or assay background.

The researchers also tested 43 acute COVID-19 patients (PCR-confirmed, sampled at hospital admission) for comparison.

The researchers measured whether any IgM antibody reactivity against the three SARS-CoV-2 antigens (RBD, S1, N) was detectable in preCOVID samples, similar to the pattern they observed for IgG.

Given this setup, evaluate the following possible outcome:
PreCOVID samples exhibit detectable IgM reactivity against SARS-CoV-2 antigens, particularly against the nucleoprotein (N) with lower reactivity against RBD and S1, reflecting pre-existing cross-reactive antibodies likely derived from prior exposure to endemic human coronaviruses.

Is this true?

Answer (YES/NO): NO